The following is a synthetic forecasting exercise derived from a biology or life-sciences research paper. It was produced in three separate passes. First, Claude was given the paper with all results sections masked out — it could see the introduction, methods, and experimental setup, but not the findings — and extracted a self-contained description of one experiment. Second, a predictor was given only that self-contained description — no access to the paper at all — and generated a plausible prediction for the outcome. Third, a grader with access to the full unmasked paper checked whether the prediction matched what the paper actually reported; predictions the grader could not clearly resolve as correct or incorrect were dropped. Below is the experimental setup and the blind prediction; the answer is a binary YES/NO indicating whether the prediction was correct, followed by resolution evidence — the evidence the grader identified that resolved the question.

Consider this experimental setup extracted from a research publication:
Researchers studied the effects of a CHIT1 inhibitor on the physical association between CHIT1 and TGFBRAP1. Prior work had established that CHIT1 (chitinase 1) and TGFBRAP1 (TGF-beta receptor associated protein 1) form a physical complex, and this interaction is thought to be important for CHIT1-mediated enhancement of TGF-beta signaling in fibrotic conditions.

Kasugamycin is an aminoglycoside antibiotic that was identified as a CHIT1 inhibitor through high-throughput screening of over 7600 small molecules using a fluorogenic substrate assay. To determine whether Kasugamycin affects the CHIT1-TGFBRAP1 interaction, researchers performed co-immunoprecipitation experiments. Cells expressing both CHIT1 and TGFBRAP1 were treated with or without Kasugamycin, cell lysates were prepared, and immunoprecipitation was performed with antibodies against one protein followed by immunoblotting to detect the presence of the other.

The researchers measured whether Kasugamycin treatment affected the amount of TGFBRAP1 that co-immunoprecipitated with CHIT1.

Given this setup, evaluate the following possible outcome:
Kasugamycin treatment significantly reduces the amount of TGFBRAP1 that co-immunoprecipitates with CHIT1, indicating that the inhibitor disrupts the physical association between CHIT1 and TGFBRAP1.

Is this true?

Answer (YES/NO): YES